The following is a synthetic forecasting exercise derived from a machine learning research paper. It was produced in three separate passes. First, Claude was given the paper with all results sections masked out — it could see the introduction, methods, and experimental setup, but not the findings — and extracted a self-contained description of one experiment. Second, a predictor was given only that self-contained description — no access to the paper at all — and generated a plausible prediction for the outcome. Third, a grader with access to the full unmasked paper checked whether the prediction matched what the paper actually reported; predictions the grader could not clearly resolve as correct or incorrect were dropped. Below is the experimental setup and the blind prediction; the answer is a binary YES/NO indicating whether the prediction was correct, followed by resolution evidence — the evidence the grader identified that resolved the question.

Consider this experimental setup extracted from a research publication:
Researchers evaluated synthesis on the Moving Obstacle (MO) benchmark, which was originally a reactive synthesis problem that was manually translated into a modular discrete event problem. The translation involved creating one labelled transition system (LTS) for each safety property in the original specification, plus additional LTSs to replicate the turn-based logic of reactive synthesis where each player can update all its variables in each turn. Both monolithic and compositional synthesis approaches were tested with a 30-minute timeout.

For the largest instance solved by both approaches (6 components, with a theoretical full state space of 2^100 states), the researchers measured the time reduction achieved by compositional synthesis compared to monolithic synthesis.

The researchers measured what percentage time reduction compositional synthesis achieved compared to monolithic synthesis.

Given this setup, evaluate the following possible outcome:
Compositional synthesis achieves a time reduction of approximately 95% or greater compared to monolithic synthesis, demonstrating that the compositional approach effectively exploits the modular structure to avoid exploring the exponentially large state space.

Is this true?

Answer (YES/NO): NO